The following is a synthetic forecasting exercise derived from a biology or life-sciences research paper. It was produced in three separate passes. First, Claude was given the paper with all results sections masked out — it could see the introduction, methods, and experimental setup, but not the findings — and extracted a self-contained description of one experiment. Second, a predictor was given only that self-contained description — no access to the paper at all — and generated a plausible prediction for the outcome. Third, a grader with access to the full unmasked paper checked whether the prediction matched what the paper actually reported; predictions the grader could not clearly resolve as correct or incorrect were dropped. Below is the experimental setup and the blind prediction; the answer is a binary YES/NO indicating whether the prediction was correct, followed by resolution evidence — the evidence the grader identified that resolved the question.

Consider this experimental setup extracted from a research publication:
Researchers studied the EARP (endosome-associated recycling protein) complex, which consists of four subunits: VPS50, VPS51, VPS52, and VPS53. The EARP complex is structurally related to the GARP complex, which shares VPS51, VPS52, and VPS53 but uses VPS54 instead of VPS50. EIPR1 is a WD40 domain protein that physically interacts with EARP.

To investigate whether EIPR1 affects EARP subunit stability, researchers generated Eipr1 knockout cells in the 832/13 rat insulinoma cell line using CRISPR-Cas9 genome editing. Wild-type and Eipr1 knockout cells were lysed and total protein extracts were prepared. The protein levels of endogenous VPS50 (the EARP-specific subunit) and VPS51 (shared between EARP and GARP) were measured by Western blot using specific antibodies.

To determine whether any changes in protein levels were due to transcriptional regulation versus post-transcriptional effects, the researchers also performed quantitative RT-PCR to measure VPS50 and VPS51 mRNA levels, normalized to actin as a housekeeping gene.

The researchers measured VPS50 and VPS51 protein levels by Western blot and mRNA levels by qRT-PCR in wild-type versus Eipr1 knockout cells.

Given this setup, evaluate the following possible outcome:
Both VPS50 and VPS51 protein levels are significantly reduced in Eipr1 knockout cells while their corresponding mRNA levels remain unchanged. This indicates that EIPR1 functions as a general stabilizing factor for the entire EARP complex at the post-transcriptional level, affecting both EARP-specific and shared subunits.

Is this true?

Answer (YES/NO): YES